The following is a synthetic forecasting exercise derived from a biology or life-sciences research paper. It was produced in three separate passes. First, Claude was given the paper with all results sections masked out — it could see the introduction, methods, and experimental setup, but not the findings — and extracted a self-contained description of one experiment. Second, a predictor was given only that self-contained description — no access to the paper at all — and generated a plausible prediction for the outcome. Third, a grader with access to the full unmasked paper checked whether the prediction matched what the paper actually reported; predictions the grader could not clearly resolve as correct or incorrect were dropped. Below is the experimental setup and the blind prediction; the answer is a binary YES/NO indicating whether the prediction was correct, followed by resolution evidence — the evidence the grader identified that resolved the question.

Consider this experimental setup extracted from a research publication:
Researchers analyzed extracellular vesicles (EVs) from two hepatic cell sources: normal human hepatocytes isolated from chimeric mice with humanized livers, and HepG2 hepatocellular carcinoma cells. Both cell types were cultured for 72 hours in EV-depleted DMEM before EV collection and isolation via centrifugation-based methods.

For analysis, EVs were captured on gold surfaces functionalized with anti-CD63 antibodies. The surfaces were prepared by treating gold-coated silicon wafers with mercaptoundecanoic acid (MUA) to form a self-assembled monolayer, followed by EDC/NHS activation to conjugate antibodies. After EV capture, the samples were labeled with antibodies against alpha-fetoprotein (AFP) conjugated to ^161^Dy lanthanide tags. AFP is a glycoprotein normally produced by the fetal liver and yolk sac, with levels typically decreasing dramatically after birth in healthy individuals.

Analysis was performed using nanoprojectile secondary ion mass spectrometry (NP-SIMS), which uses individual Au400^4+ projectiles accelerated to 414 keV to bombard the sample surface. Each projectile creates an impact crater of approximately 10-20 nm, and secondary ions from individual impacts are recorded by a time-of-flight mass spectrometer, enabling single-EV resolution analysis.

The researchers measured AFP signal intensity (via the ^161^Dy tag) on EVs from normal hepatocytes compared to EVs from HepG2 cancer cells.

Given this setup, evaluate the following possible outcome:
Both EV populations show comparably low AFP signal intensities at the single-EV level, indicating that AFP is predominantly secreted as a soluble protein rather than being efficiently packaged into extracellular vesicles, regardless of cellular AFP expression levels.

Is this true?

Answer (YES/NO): NO